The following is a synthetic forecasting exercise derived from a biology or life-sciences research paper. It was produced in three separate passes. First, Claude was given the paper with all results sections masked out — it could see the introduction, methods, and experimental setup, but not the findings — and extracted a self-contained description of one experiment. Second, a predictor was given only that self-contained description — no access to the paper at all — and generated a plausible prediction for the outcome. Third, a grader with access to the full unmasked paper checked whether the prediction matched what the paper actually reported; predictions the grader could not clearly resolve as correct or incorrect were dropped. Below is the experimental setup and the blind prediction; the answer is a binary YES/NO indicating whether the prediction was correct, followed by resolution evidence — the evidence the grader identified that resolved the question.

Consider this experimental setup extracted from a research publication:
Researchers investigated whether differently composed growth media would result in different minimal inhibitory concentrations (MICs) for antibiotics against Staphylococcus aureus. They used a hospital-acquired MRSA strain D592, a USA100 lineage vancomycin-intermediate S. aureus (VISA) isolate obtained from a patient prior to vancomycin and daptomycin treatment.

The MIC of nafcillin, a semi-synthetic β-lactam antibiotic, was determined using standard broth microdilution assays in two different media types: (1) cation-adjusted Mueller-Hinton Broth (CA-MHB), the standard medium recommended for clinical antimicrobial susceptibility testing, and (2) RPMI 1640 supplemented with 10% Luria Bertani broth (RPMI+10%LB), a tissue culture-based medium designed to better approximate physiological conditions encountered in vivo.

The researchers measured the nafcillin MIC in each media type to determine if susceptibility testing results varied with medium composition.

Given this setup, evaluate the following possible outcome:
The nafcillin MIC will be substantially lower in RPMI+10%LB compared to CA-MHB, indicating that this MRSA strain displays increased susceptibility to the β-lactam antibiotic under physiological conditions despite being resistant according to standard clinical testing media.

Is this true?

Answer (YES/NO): YES